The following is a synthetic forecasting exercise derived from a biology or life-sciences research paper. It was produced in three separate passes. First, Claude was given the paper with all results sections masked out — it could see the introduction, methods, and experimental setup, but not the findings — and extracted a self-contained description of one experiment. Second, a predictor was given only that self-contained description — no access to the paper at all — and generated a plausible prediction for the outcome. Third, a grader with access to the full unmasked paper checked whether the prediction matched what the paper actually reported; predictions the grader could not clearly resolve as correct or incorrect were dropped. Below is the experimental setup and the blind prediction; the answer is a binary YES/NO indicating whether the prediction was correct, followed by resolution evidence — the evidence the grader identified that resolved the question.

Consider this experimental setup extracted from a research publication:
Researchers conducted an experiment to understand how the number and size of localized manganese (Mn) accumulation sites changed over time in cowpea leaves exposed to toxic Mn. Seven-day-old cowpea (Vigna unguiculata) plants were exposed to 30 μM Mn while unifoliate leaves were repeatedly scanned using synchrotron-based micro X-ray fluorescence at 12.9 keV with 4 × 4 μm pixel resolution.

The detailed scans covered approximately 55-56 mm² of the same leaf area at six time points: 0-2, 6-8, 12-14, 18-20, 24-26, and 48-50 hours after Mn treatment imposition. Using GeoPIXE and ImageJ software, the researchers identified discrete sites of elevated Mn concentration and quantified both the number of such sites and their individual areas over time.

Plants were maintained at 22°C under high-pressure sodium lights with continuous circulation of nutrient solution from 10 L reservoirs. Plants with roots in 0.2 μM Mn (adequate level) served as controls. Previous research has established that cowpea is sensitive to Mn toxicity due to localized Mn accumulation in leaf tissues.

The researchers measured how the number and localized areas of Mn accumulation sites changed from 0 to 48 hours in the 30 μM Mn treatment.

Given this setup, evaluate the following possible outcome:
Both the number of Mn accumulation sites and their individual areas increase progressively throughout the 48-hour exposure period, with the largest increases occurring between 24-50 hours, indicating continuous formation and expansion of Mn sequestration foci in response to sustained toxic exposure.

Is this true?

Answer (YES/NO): NO